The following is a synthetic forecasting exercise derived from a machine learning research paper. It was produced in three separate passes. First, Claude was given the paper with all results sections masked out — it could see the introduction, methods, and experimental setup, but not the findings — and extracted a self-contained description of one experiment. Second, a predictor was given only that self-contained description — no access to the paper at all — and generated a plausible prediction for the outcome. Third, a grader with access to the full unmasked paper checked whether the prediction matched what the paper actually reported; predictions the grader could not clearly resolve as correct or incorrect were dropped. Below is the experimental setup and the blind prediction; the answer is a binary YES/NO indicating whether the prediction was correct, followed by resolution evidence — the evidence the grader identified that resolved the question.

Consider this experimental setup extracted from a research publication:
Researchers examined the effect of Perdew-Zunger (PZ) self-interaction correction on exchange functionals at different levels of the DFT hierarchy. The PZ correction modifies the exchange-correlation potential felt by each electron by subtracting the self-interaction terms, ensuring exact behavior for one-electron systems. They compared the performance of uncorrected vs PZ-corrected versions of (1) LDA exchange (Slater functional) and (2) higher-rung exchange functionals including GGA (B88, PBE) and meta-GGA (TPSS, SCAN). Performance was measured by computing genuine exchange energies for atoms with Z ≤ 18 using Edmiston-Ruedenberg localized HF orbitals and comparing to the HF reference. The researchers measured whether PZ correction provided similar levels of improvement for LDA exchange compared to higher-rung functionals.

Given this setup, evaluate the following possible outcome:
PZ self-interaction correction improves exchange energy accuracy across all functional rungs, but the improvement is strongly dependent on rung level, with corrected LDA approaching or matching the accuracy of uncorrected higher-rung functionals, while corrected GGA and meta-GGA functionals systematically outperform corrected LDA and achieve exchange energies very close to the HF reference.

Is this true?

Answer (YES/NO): NO